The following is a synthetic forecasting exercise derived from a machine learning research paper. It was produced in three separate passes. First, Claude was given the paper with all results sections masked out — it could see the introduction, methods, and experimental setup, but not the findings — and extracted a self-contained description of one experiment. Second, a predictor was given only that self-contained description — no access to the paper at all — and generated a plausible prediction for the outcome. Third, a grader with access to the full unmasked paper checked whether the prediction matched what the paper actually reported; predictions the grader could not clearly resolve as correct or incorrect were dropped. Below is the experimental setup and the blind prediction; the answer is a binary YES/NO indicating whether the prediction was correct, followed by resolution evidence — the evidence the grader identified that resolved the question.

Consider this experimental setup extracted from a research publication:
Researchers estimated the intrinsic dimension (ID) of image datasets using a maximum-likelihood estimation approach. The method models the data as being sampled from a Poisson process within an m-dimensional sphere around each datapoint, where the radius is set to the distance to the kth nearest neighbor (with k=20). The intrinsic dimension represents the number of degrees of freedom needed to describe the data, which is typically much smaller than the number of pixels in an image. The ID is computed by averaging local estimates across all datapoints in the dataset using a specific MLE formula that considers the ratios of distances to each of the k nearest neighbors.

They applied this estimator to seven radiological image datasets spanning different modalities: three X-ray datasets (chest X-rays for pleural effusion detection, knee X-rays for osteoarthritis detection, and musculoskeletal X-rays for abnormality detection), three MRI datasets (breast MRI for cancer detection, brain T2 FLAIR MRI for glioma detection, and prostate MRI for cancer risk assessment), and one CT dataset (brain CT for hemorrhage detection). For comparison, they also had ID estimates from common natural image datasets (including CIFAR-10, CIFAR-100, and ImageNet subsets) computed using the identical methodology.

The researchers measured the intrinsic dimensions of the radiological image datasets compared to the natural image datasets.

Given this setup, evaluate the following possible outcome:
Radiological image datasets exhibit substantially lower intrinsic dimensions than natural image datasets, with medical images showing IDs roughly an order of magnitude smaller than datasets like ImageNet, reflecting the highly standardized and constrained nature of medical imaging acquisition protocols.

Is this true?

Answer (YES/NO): NO